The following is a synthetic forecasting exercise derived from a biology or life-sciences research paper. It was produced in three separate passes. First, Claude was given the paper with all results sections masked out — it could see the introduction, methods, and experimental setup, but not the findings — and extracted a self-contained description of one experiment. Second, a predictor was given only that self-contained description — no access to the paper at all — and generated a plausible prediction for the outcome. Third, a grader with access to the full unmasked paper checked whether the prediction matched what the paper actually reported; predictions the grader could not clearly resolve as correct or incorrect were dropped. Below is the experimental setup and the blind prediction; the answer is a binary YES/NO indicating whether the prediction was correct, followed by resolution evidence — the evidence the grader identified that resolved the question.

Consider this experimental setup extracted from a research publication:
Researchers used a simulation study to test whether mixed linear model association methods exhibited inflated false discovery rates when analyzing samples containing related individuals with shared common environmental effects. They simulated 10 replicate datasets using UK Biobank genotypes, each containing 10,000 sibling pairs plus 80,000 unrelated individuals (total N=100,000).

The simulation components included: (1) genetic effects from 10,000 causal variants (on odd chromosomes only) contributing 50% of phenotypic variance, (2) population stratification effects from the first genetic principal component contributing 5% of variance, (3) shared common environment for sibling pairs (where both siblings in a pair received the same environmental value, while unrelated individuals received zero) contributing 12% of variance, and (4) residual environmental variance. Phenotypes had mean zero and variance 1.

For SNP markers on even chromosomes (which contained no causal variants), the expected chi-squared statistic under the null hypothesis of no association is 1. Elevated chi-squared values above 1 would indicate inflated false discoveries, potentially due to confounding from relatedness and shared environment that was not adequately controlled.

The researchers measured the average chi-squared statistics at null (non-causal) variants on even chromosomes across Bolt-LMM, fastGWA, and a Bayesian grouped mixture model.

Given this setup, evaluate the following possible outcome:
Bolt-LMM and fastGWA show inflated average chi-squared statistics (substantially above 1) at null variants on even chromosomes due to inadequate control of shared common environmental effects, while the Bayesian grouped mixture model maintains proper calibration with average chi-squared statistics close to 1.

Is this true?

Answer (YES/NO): NO